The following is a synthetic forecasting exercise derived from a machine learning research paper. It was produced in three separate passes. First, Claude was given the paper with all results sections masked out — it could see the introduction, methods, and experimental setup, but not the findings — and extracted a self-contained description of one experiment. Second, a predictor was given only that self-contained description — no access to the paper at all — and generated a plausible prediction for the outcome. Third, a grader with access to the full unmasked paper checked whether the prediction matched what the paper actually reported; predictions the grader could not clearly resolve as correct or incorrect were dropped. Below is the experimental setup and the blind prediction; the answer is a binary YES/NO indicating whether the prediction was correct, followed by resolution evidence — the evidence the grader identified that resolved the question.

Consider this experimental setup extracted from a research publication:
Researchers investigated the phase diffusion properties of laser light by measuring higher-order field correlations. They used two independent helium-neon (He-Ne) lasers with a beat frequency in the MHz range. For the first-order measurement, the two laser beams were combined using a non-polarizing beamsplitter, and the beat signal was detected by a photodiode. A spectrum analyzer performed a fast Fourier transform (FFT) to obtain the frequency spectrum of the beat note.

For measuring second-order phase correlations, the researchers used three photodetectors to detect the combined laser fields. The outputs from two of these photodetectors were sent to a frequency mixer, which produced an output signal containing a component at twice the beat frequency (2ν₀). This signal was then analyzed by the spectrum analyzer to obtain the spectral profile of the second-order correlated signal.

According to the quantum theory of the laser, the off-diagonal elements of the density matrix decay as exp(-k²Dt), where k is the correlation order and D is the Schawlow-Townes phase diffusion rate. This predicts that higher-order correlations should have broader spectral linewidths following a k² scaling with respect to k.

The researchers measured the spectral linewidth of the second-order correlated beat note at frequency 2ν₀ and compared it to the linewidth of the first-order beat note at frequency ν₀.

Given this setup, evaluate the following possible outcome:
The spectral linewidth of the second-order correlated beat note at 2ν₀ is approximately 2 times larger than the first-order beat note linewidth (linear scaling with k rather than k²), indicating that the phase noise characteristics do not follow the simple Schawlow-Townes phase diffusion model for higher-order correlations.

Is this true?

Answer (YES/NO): NO